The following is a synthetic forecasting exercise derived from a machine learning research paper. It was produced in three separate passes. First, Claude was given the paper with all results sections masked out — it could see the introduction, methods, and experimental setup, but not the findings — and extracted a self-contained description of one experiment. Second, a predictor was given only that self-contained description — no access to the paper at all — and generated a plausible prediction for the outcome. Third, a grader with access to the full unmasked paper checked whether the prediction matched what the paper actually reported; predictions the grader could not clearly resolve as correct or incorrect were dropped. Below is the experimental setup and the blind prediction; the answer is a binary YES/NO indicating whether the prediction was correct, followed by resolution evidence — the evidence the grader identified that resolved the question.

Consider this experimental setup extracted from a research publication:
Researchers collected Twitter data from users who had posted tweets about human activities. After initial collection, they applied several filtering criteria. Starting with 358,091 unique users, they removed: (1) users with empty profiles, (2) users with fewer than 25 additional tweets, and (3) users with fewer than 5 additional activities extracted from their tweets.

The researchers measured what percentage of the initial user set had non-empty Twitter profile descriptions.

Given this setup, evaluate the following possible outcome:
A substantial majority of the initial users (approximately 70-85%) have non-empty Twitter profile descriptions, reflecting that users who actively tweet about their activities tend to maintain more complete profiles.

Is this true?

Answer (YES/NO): NO